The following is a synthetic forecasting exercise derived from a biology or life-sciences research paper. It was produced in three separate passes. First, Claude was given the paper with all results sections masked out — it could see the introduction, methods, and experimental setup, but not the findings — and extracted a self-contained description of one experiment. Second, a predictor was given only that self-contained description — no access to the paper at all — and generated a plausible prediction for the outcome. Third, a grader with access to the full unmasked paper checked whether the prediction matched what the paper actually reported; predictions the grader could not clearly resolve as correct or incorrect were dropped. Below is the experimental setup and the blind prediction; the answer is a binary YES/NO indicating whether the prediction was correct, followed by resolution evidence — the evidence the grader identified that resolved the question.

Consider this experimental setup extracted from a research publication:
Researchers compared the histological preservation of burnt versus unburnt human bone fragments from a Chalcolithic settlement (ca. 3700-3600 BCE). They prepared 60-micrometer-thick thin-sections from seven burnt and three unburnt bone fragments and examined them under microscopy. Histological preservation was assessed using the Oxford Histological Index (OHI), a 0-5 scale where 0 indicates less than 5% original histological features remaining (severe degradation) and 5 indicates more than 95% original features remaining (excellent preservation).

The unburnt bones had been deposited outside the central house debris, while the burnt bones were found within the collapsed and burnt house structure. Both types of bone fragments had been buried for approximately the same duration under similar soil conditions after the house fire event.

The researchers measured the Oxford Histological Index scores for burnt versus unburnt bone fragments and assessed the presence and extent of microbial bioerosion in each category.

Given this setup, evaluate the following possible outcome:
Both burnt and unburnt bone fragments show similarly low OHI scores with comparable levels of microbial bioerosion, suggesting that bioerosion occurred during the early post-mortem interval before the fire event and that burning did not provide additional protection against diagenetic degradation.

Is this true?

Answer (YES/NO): NO